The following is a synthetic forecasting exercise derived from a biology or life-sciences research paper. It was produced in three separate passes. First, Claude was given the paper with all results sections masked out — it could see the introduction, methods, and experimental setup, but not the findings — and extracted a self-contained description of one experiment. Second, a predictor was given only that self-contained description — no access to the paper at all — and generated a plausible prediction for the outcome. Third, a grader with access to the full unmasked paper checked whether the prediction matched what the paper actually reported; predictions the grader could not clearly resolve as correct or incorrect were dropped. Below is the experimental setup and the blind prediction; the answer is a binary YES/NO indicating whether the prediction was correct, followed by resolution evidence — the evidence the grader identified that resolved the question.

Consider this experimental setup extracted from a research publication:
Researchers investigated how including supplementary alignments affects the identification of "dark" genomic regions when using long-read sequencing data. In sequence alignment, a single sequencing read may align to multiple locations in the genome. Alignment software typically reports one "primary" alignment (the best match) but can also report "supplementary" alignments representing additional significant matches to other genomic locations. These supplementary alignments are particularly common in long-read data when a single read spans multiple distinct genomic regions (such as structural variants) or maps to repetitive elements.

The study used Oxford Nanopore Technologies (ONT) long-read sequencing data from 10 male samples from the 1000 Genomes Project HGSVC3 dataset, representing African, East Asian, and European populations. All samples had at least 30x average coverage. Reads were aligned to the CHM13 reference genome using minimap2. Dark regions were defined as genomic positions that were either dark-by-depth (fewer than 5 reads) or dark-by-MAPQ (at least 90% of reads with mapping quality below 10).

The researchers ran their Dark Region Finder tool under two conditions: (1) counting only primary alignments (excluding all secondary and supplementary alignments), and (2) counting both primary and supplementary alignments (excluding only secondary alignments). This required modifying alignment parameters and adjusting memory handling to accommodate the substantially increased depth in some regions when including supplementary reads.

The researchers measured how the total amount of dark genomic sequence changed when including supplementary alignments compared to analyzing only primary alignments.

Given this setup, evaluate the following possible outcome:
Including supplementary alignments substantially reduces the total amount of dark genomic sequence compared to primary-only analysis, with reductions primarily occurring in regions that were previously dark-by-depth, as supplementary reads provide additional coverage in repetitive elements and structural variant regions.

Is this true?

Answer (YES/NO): YES